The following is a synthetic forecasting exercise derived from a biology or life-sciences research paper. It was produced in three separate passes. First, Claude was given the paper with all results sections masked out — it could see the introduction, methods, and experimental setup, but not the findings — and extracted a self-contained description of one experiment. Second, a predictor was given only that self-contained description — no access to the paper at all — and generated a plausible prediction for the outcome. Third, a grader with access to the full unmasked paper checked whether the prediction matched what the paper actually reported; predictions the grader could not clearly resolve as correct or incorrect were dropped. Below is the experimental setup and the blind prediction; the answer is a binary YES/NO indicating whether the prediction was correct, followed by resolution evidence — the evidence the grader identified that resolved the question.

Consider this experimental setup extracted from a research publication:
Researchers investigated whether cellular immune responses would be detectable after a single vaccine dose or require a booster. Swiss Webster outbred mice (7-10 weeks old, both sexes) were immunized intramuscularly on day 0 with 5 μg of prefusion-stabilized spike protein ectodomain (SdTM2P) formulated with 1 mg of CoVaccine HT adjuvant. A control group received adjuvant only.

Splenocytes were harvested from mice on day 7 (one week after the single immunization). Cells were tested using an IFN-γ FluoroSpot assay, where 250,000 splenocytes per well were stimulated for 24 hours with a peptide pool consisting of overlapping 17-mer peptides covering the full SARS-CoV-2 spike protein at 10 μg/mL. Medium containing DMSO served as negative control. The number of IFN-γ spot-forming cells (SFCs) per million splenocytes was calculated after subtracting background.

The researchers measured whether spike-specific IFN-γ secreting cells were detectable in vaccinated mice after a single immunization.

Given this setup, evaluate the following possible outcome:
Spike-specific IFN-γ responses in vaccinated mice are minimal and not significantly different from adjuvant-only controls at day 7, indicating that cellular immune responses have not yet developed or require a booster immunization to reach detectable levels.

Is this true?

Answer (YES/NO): NO